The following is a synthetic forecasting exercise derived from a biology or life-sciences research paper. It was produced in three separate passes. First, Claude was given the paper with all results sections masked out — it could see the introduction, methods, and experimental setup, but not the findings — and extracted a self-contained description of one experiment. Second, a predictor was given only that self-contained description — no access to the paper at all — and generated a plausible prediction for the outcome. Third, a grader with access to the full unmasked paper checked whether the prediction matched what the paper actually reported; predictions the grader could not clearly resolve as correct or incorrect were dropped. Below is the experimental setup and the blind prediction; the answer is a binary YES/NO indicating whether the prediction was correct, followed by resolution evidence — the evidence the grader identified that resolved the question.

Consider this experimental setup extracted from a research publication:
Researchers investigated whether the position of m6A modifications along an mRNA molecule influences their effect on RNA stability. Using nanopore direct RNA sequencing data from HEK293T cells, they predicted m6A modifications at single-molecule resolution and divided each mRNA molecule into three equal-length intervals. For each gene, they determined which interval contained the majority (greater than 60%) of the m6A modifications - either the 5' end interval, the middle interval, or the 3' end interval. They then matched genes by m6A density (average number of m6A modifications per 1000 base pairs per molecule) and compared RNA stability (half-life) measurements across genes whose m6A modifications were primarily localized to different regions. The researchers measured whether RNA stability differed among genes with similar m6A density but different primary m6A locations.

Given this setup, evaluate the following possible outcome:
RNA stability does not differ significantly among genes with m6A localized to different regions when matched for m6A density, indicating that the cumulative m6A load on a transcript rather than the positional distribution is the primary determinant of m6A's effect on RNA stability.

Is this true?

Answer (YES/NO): YES